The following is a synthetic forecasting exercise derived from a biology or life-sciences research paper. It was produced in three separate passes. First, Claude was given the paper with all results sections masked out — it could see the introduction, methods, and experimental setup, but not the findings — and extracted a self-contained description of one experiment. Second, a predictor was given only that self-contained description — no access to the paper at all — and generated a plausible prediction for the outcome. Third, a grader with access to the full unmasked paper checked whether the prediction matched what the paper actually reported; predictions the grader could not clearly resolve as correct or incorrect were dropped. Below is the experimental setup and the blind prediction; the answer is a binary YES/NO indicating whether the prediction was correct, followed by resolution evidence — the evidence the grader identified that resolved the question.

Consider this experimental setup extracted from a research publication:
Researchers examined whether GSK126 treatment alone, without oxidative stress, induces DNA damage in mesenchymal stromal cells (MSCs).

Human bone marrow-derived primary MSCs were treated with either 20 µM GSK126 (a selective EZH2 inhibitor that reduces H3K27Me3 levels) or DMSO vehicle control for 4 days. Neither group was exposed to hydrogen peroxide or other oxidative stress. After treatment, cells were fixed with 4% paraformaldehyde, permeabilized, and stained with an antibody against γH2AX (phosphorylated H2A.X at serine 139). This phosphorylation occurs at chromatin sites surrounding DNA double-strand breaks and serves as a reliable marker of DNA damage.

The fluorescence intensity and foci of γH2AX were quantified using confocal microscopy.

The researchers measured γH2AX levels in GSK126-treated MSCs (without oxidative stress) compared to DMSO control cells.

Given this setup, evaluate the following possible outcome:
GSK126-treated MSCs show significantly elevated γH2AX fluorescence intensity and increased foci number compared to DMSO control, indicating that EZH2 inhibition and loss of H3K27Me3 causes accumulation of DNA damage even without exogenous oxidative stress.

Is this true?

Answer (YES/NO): NO